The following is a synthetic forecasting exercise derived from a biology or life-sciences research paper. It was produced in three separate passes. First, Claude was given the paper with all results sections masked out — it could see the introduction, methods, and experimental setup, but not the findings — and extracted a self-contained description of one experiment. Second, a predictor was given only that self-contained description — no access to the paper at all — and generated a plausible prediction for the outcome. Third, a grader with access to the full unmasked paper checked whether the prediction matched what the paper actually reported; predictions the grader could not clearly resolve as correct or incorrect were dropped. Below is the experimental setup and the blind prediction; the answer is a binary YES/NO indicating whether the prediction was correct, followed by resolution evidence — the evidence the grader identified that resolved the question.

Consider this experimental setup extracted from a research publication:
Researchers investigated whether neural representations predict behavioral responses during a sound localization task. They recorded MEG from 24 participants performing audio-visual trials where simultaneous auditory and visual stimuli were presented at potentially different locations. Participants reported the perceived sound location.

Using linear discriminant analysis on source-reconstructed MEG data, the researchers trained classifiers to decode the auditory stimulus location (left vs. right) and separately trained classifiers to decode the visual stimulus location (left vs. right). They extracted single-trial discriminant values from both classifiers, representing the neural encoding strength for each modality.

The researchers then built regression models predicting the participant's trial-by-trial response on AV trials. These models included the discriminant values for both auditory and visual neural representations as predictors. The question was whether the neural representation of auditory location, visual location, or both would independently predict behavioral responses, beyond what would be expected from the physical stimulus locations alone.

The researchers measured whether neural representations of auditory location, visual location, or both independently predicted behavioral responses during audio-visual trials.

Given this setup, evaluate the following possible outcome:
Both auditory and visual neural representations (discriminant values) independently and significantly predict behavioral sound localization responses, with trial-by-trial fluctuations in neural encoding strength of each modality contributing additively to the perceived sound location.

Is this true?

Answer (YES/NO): YES